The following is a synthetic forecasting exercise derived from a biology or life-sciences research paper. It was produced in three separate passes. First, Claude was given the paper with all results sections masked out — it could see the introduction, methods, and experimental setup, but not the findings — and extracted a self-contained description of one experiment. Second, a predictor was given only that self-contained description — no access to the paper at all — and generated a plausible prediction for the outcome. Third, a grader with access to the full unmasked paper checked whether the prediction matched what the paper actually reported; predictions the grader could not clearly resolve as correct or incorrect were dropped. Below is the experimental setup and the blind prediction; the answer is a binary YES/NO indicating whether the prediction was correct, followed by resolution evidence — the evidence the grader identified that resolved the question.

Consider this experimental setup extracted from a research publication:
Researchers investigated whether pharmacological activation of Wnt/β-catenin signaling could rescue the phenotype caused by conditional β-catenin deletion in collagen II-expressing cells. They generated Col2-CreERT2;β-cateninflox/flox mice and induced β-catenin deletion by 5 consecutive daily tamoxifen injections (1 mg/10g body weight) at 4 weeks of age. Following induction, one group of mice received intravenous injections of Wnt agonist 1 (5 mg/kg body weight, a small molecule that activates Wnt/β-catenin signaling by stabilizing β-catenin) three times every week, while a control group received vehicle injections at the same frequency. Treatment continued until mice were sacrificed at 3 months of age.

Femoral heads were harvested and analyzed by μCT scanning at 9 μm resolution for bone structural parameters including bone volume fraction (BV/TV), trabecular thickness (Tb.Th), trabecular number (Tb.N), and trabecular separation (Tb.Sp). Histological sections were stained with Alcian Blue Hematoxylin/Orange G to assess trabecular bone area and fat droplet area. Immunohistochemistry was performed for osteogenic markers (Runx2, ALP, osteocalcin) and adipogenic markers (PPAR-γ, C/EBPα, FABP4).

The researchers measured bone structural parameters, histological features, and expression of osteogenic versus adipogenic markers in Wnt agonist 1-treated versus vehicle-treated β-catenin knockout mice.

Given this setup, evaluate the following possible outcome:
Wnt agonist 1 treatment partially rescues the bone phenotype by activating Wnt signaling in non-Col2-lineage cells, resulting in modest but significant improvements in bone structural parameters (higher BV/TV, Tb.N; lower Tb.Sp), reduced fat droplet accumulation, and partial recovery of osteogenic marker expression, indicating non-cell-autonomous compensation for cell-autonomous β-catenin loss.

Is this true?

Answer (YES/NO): NO